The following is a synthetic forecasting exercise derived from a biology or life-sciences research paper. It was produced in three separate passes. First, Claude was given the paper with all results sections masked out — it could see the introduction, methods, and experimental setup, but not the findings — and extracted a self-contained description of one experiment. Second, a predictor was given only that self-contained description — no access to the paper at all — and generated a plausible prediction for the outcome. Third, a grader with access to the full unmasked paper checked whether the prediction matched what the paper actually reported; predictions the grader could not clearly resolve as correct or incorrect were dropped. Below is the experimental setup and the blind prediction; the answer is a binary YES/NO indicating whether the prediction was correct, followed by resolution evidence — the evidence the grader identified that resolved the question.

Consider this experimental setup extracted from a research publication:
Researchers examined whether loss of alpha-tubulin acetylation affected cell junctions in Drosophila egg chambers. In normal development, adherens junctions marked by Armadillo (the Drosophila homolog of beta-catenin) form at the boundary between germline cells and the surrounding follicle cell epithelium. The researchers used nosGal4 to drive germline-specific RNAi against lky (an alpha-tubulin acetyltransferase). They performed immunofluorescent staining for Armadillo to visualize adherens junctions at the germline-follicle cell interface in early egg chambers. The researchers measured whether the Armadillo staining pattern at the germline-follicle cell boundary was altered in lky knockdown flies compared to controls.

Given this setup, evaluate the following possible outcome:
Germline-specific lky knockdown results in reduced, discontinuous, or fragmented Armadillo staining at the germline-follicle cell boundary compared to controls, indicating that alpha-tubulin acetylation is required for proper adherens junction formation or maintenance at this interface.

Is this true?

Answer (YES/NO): YES